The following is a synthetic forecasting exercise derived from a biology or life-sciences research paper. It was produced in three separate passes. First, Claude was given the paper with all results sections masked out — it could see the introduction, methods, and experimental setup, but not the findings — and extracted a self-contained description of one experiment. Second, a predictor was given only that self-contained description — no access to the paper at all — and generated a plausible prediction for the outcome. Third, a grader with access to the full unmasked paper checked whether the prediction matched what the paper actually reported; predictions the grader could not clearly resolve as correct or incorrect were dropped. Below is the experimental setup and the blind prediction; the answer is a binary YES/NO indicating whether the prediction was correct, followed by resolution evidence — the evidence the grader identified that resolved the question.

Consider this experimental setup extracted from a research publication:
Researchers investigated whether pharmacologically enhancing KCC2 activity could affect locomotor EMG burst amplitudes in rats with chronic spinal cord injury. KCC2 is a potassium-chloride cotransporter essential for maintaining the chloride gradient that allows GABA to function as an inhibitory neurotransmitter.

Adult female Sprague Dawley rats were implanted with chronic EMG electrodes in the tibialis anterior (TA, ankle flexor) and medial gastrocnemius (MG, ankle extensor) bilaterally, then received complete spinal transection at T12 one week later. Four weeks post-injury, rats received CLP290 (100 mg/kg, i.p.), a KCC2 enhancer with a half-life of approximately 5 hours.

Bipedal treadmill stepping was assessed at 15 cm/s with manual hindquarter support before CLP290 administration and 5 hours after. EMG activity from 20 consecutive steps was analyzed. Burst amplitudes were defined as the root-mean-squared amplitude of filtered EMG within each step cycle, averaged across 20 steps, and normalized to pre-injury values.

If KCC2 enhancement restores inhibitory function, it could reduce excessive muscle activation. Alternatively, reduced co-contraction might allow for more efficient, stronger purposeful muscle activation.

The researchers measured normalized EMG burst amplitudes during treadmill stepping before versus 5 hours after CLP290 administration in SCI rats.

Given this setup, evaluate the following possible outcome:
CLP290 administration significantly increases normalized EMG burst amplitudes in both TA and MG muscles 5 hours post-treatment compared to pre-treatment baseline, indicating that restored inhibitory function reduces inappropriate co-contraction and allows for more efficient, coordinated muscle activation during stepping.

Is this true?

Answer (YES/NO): NO